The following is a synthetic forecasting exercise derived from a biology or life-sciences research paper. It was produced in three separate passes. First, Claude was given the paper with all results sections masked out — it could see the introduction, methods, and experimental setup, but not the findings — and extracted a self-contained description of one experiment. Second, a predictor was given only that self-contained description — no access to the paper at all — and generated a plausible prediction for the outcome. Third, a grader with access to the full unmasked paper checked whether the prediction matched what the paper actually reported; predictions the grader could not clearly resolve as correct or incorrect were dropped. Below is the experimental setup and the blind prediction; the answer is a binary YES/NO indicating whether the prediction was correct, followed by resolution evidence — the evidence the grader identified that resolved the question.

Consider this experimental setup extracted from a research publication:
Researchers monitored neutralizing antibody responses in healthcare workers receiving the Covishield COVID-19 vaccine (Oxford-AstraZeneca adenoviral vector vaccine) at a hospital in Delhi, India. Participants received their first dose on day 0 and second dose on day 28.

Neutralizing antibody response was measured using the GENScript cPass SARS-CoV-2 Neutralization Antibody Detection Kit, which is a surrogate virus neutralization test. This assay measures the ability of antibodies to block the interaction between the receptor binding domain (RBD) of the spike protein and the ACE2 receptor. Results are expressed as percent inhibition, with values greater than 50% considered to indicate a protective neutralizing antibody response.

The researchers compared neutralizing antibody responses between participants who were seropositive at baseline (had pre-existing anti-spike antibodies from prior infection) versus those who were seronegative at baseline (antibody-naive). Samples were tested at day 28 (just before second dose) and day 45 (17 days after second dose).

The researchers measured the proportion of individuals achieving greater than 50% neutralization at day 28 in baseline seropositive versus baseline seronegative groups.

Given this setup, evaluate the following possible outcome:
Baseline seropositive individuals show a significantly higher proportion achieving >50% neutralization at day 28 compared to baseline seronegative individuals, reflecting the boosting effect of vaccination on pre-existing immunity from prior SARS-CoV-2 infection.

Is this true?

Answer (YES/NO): YES